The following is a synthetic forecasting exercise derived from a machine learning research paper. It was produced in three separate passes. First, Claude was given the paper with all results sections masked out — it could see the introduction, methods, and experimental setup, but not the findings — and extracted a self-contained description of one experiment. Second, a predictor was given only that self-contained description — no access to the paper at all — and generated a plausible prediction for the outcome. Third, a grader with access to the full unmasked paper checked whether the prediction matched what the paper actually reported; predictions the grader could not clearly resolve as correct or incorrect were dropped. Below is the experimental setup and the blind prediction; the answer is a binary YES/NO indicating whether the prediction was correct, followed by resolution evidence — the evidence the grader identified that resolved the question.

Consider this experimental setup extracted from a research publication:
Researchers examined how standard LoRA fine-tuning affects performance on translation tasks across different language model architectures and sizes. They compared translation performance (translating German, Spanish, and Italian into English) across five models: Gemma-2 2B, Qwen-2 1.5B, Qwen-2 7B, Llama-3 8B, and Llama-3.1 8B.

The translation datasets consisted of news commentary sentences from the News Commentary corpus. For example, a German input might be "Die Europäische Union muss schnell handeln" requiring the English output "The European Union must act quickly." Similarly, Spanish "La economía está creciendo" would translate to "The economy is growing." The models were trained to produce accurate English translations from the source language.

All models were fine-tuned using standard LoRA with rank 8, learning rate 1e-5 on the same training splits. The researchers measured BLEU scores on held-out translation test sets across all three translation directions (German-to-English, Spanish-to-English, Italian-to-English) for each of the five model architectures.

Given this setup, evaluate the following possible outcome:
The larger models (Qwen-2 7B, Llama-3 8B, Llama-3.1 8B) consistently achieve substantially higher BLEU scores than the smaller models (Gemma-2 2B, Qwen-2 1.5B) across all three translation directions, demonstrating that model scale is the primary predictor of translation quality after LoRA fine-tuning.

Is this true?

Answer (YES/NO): NO